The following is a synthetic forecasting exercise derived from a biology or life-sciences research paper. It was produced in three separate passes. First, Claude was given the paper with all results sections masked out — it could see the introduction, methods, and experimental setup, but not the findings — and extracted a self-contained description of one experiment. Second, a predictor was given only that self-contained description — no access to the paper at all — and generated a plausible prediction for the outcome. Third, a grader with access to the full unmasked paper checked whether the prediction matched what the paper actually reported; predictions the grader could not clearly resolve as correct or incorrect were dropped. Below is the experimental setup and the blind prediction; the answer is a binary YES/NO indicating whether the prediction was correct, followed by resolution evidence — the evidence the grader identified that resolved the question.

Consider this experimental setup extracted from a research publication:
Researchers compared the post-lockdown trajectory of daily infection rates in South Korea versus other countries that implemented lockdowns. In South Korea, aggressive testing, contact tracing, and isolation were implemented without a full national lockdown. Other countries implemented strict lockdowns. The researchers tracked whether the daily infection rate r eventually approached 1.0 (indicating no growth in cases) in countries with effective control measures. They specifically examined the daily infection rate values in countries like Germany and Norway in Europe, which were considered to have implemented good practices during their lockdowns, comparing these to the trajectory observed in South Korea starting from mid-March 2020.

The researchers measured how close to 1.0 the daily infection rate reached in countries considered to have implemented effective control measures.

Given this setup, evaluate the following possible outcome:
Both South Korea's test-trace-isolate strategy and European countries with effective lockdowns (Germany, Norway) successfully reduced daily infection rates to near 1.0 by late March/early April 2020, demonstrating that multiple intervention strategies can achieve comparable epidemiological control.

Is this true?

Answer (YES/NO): NO